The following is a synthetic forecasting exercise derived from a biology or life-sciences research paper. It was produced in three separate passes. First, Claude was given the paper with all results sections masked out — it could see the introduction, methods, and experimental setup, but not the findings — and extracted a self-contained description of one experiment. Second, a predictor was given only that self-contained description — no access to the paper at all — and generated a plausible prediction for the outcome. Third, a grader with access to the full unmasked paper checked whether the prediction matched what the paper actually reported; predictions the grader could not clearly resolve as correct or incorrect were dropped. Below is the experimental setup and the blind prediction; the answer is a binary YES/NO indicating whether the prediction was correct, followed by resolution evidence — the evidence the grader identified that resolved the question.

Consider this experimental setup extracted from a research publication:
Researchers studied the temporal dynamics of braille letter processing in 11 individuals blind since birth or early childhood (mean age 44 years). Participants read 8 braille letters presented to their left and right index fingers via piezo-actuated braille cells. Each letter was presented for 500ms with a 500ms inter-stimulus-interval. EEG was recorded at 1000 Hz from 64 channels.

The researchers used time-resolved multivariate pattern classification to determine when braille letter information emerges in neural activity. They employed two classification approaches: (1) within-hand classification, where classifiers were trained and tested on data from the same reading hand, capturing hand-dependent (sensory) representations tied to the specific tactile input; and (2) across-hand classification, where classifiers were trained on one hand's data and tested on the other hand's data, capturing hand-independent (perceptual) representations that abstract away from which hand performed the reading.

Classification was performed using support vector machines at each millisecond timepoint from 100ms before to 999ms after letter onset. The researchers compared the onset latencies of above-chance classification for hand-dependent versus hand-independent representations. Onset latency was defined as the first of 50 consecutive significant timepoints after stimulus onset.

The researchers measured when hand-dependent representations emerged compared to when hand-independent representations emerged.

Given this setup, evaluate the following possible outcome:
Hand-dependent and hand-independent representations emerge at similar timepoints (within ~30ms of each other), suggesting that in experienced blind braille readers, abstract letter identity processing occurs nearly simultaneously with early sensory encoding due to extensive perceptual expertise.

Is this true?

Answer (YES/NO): NO